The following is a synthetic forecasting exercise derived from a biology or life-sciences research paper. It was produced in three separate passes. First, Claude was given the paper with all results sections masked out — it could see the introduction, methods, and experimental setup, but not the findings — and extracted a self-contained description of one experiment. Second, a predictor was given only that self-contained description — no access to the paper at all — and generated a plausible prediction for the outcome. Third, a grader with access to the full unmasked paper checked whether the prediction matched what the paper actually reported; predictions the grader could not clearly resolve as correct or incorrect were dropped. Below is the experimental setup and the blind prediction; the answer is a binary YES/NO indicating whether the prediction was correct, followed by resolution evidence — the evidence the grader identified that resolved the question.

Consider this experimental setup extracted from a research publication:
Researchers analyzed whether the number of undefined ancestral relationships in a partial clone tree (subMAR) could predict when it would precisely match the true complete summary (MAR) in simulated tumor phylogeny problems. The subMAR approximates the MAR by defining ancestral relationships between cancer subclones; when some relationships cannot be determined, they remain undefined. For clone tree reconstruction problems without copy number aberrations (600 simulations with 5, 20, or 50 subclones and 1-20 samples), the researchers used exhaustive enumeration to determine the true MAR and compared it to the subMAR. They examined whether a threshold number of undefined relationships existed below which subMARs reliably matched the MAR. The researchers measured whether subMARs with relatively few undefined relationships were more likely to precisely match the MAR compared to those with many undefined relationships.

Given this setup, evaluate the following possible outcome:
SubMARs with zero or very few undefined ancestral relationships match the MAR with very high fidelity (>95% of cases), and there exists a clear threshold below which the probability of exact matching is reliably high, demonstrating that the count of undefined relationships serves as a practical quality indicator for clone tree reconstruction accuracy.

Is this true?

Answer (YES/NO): YES